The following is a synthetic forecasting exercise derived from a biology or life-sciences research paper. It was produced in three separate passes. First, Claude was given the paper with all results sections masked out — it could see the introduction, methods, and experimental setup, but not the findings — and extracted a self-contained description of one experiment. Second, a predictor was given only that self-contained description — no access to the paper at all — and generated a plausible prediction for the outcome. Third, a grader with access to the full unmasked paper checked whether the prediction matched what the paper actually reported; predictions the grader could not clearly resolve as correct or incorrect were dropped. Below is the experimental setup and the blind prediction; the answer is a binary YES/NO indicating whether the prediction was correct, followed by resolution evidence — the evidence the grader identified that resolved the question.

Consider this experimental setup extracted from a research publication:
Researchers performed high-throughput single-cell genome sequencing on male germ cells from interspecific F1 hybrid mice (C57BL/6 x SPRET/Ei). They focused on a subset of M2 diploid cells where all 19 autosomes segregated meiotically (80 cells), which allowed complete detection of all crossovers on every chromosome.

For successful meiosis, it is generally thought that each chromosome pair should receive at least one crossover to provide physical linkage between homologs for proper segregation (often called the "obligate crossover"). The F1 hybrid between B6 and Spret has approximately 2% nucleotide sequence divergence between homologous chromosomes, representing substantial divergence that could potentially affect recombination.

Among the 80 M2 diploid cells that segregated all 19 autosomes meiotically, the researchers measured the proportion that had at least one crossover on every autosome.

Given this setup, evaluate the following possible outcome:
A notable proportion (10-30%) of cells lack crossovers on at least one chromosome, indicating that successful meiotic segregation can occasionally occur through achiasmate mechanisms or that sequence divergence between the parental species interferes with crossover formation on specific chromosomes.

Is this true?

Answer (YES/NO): NO